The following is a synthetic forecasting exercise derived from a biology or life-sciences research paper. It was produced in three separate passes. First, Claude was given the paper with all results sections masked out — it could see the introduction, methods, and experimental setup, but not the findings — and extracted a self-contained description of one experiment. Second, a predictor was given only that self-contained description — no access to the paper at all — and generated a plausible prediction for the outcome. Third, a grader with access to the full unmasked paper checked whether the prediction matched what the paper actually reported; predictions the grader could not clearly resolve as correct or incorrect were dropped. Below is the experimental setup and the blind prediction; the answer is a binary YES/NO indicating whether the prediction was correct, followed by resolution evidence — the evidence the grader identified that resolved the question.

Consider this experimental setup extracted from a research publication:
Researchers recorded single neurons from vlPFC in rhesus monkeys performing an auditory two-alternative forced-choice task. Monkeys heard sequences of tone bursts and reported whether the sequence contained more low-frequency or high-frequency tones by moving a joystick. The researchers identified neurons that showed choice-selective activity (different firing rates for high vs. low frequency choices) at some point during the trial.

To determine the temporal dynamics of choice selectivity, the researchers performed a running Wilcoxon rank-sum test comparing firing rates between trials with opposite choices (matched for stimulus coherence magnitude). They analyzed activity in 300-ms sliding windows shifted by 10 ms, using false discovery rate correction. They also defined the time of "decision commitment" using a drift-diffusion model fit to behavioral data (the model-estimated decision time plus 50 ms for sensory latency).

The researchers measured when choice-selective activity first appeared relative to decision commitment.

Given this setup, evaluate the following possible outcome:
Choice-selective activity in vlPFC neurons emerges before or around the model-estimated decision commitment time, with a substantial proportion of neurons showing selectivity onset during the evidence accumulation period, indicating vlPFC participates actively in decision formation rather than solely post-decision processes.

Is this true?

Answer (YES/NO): NO